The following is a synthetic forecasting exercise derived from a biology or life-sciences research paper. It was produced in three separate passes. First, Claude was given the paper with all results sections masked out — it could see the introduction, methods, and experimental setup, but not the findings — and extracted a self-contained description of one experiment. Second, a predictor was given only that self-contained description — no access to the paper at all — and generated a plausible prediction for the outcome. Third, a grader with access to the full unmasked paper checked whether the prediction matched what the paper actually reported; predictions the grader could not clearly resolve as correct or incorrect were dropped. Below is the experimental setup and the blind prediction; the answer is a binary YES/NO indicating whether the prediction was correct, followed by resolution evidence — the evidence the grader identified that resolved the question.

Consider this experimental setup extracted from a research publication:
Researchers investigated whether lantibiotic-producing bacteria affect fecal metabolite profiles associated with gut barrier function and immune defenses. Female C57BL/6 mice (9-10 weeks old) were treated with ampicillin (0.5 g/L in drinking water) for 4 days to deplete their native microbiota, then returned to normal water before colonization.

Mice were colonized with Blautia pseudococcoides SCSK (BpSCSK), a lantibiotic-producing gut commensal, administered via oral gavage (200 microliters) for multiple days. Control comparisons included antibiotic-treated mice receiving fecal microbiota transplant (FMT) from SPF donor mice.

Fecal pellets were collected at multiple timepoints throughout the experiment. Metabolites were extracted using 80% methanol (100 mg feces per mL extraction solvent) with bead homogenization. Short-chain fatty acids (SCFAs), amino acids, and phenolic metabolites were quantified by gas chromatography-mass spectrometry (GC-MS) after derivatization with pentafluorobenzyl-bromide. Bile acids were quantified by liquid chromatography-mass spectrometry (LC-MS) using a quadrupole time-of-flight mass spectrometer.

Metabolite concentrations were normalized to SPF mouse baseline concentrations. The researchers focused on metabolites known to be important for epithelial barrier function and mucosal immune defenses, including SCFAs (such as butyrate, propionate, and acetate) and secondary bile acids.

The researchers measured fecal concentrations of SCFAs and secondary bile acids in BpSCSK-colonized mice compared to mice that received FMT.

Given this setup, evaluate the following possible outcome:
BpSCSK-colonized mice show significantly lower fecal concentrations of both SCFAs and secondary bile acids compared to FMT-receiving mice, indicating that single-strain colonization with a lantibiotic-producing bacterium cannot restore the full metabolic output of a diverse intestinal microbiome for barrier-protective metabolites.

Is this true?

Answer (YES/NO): YES